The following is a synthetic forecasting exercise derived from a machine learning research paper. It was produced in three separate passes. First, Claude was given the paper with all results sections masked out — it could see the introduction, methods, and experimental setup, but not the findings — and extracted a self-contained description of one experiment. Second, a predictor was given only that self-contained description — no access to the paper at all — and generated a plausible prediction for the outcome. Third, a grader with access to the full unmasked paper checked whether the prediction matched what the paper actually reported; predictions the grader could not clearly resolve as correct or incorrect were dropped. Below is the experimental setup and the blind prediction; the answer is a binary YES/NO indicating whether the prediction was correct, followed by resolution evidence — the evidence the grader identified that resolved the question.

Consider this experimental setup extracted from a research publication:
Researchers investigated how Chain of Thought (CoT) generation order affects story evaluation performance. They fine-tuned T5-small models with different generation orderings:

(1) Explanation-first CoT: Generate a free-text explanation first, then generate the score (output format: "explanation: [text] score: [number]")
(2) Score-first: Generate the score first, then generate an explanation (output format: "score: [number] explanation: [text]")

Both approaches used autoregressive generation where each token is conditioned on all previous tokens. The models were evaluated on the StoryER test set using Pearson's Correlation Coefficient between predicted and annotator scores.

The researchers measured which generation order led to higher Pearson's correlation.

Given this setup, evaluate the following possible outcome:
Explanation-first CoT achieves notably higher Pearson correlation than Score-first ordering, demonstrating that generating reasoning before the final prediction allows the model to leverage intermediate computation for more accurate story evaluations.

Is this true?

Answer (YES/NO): NO